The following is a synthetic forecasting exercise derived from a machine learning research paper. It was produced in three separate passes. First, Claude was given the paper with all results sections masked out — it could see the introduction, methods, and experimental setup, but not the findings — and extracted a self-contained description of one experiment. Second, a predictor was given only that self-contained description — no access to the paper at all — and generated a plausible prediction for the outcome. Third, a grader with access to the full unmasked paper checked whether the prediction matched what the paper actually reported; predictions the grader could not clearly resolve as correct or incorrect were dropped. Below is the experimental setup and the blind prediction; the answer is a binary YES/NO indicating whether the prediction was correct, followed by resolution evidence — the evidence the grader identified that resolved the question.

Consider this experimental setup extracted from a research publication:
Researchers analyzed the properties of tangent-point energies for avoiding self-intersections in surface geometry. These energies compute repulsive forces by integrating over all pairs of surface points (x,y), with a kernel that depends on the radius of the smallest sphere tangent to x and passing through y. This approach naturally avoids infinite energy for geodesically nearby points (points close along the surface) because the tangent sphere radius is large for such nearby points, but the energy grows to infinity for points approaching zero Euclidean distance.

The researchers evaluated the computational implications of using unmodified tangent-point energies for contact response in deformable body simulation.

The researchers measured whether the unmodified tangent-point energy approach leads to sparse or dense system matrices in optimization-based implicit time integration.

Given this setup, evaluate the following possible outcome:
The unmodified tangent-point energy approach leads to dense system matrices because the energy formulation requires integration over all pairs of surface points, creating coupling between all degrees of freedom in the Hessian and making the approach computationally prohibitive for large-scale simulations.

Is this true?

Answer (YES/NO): YES